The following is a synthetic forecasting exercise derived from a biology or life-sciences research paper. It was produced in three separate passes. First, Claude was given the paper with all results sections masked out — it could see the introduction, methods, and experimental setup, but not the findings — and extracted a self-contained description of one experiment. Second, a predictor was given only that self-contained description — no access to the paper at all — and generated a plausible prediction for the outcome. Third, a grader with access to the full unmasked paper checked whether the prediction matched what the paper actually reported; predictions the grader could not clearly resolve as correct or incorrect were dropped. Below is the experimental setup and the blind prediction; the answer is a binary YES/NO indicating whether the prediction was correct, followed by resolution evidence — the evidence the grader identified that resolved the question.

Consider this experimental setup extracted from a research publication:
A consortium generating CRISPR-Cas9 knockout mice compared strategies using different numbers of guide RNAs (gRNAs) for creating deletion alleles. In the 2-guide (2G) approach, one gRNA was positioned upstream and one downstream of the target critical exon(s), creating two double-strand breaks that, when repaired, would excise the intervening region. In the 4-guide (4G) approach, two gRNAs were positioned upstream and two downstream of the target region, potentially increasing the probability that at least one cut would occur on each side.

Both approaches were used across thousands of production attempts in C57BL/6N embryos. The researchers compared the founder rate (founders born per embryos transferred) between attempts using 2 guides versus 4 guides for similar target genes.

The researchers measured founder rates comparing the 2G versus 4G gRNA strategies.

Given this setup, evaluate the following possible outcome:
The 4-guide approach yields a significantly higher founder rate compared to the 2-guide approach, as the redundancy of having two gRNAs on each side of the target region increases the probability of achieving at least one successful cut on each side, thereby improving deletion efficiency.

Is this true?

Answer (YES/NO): NO